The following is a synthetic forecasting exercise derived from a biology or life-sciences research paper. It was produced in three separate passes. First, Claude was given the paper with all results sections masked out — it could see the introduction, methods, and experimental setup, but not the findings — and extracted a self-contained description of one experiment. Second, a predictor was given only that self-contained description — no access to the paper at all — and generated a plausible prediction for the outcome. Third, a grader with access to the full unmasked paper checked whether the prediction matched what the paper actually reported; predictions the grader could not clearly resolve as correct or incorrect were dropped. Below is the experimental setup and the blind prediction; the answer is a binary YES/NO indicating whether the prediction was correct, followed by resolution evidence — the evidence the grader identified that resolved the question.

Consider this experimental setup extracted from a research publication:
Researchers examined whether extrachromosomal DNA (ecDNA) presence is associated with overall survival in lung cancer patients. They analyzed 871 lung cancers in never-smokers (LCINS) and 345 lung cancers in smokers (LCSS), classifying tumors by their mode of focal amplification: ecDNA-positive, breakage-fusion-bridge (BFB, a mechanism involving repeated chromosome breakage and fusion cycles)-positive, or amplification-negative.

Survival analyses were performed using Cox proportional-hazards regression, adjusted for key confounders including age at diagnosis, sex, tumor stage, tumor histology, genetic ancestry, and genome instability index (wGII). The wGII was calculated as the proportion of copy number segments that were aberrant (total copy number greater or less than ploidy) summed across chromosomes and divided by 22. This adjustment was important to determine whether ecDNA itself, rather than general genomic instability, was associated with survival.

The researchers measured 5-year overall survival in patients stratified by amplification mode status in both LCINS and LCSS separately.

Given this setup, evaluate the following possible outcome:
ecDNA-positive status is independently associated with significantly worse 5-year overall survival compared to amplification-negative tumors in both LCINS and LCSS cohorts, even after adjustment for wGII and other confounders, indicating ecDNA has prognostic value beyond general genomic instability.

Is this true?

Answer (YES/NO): NO